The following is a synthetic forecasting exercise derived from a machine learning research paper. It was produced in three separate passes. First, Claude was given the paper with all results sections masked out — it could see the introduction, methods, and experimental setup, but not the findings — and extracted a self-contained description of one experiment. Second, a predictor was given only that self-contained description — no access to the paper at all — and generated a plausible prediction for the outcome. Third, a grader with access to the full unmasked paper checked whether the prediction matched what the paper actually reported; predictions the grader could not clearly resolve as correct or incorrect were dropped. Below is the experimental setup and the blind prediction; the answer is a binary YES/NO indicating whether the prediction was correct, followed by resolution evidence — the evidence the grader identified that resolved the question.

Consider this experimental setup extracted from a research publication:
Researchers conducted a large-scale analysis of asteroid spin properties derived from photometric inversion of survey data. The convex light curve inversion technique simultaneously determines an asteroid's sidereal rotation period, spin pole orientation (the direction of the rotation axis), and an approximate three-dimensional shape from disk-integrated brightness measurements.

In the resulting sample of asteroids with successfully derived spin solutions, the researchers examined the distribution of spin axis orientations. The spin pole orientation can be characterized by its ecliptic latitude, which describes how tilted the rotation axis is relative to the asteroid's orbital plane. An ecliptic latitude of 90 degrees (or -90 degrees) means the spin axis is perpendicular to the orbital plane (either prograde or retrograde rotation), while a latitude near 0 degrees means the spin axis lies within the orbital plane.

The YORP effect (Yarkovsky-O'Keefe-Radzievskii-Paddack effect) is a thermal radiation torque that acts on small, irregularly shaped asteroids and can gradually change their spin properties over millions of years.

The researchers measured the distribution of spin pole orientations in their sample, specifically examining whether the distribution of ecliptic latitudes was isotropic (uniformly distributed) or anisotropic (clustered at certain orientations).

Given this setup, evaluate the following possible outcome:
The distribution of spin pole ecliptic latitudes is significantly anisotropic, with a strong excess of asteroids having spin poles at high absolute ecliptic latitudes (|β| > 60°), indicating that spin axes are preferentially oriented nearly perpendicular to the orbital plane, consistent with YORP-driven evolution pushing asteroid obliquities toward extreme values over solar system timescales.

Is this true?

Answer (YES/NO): NO